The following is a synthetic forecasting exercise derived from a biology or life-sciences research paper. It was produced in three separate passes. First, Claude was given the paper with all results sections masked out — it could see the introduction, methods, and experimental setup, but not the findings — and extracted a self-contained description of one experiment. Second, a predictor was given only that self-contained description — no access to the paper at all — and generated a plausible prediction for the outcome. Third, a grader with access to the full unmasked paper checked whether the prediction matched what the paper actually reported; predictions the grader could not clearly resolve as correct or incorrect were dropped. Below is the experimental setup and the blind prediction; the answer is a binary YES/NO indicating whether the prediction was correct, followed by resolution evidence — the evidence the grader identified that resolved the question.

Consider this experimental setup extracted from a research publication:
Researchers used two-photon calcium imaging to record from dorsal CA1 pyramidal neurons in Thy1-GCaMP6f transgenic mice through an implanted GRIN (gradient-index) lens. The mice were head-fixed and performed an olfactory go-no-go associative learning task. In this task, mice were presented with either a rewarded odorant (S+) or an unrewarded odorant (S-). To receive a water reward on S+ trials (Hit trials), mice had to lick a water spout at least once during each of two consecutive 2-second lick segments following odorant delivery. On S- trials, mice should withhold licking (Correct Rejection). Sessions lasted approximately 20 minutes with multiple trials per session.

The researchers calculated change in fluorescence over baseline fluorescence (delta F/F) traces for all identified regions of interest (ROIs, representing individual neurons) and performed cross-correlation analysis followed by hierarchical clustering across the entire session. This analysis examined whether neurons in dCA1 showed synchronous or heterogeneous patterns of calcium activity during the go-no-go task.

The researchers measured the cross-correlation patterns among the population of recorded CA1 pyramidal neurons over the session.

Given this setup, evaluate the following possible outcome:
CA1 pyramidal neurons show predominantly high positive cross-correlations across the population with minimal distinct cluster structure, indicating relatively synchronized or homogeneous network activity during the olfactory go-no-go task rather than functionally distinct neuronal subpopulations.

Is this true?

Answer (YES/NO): NO